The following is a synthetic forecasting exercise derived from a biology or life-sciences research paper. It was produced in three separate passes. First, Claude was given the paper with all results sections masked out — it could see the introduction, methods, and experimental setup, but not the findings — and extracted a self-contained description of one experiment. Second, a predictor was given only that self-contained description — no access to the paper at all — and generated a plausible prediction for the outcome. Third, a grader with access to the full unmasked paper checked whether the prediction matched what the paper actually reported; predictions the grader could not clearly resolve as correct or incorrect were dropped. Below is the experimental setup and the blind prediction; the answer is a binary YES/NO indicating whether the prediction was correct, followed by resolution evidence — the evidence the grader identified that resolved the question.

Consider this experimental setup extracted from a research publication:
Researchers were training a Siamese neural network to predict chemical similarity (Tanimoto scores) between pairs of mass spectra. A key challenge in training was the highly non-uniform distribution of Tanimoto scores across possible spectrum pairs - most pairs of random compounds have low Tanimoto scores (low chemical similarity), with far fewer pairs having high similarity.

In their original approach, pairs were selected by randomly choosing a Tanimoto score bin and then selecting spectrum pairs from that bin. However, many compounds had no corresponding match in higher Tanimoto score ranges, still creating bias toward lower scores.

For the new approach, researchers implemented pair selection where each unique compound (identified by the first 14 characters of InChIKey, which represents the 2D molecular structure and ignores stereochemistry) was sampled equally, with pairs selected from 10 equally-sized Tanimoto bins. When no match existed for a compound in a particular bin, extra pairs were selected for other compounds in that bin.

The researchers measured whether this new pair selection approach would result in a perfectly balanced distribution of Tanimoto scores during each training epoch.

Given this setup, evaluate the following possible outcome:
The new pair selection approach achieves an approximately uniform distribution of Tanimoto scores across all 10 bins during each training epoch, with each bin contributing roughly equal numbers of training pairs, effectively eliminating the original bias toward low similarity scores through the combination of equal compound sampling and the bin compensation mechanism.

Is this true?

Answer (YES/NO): NO